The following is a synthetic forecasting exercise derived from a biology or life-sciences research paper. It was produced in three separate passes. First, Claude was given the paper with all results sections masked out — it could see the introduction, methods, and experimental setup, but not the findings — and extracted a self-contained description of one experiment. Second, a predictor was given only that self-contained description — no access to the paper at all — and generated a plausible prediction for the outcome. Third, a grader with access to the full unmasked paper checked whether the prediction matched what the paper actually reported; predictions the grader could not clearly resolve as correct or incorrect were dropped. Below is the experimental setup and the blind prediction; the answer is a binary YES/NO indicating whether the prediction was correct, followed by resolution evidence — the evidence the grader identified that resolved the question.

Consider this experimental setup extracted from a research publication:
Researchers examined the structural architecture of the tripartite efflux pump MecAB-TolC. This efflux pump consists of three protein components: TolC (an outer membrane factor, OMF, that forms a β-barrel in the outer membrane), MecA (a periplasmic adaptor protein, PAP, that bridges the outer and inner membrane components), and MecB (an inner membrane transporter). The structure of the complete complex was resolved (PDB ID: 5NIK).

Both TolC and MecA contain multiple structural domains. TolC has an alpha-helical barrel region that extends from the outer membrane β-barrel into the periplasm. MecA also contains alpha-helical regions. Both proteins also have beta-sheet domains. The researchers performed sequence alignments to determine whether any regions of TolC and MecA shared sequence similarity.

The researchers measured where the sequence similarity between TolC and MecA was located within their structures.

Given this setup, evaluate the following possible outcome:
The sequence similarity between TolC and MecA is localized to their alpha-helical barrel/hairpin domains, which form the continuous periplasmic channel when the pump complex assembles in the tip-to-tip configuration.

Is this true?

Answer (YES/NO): YES